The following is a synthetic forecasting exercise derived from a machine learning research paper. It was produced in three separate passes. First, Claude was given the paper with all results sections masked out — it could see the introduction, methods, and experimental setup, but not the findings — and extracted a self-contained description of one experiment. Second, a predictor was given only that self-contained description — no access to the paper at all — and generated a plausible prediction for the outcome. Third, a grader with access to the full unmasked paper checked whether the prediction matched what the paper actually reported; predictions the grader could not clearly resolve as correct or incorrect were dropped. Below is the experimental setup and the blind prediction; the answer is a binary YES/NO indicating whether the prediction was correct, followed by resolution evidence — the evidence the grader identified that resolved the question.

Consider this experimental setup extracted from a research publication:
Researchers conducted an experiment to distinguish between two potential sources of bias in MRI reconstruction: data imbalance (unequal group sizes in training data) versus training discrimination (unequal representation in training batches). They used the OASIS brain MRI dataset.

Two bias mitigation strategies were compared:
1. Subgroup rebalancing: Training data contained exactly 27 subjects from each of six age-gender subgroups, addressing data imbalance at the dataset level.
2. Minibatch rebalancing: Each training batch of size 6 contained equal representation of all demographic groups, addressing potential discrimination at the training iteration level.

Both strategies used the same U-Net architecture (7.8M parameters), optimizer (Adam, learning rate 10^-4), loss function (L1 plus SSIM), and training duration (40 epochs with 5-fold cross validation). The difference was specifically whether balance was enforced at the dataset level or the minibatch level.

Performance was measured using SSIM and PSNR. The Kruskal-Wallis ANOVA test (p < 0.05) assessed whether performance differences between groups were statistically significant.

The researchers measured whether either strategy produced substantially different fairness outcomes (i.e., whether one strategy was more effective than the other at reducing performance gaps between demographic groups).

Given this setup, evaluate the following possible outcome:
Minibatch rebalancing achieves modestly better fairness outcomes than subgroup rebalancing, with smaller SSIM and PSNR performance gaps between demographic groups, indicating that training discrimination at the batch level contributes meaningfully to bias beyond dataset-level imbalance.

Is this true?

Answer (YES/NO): NO